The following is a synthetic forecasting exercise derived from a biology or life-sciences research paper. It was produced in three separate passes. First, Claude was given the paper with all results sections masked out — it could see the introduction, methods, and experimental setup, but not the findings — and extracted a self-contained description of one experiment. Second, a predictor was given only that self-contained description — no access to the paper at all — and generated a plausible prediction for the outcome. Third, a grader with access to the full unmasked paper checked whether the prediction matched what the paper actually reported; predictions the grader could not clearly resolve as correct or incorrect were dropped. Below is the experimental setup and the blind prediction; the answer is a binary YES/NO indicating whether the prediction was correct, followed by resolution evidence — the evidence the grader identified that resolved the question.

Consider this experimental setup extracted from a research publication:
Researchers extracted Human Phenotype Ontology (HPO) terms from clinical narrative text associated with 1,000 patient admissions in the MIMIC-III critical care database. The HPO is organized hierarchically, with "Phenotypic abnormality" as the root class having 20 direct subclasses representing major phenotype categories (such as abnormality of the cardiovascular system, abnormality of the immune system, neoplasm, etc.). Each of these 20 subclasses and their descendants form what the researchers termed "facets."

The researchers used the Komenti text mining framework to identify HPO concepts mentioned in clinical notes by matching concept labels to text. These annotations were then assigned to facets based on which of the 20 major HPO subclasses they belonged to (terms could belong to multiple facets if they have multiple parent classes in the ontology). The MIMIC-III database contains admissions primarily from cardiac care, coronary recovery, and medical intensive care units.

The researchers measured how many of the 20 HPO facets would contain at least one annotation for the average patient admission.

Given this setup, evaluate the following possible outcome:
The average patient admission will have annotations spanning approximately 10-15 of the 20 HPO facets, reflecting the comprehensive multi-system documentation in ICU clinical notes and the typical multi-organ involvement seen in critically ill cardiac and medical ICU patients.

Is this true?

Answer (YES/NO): YES